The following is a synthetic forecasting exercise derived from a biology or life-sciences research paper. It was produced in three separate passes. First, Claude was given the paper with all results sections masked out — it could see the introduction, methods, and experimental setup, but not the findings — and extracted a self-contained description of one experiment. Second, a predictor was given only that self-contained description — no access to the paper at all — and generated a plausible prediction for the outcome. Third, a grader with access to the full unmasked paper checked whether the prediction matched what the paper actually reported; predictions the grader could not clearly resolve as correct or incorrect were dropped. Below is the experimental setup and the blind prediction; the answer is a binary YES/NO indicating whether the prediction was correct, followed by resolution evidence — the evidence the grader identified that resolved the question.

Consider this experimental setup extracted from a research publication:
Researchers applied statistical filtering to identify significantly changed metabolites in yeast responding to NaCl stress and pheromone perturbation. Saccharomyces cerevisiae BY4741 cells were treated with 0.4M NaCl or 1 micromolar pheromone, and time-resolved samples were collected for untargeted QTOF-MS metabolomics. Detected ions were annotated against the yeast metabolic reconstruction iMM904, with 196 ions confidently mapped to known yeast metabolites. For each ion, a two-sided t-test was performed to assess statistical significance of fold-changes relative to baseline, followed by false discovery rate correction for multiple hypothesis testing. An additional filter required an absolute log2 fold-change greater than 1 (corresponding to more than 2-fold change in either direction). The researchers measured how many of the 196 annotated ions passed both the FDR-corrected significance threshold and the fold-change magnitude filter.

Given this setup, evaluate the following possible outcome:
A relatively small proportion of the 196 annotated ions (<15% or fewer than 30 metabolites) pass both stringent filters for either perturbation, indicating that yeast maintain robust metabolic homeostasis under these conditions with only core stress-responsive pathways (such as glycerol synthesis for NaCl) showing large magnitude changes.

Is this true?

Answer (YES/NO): NO